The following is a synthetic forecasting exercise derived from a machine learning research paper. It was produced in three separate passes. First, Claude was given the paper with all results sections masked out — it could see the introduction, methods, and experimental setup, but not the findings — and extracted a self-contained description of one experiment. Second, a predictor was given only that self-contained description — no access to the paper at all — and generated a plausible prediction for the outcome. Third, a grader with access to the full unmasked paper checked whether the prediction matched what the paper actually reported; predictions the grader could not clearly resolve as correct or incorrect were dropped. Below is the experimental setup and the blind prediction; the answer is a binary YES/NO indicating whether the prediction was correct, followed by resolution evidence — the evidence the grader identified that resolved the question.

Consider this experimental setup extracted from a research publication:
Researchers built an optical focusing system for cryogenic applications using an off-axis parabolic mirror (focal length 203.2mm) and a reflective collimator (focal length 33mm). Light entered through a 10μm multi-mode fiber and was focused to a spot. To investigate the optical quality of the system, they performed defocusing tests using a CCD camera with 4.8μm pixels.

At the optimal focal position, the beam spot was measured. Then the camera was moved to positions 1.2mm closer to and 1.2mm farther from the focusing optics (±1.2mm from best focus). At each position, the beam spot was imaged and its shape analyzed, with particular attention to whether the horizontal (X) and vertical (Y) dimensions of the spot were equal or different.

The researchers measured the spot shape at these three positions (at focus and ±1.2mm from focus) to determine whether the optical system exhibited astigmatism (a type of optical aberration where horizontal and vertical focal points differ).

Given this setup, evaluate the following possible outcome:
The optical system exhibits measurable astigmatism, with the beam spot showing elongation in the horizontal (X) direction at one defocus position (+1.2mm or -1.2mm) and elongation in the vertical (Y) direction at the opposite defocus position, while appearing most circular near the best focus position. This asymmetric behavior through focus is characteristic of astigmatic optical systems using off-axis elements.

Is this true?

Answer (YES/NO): YES